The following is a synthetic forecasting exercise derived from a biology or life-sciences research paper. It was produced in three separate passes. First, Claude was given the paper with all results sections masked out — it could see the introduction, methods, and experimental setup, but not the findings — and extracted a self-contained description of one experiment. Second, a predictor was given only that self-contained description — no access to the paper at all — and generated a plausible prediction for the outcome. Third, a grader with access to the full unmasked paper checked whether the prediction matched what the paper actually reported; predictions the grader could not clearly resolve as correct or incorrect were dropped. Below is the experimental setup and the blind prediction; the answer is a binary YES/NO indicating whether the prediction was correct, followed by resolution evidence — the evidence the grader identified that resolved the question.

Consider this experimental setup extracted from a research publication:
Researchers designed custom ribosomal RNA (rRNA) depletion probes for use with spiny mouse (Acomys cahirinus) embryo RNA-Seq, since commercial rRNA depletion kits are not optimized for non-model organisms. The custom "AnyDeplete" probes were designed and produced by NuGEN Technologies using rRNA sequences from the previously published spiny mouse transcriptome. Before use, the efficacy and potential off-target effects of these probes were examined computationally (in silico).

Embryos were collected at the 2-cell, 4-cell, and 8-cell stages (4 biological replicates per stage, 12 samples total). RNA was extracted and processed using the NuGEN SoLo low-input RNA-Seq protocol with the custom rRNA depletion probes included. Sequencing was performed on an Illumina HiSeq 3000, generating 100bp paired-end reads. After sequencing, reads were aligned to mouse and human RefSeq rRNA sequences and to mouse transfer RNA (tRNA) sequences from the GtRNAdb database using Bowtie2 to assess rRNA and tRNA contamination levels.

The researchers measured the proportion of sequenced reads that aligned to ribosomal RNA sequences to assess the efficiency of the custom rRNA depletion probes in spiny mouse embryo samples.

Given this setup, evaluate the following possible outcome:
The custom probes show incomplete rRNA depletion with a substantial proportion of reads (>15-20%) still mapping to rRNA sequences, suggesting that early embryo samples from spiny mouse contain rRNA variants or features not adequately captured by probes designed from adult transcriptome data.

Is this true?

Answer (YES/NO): YES